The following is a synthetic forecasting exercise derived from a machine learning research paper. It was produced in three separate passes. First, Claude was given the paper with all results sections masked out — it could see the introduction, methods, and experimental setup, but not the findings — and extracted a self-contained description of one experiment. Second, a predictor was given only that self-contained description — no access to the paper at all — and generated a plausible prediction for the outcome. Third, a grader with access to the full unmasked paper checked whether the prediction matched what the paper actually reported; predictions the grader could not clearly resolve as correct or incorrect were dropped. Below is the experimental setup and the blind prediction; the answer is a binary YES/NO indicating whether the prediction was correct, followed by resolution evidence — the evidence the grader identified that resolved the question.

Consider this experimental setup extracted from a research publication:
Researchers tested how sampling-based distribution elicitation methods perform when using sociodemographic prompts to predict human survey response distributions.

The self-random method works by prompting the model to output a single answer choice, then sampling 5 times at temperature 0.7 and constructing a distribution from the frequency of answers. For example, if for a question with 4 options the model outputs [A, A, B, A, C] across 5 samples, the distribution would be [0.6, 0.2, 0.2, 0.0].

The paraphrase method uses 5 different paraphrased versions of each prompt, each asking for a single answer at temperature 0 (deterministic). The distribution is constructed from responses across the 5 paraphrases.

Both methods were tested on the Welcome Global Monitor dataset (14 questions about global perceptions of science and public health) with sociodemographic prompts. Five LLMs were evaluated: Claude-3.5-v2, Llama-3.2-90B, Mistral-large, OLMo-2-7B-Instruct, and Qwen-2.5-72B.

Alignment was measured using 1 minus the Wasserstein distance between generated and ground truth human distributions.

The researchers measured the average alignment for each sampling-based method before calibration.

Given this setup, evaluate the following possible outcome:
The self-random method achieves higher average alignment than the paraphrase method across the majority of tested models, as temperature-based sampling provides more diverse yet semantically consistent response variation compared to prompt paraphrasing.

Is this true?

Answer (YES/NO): NO